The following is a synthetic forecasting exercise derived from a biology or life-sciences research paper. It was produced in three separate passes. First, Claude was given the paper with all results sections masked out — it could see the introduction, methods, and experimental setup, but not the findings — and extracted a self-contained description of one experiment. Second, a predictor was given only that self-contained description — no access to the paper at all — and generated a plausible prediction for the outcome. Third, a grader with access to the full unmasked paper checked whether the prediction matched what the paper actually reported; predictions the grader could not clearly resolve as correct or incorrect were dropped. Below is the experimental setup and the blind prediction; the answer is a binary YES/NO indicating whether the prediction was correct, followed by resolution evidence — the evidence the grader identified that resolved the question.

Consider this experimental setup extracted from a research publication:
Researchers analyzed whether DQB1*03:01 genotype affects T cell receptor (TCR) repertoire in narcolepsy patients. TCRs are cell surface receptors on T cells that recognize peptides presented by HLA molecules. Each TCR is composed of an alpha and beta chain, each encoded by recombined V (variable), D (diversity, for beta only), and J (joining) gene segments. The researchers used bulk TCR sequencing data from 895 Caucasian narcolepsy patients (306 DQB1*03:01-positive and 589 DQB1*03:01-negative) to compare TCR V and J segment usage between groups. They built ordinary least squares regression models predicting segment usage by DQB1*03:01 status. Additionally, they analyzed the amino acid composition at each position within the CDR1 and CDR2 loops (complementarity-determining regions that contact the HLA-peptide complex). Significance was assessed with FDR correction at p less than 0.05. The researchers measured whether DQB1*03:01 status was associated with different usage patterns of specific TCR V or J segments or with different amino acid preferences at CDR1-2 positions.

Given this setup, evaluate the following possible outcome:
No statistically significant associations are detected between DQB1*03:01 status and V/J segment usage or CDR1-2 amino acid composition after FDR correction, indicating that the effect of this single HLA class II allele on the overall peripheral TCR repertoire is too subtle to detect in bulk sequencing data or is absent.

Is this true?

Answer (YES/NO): NO